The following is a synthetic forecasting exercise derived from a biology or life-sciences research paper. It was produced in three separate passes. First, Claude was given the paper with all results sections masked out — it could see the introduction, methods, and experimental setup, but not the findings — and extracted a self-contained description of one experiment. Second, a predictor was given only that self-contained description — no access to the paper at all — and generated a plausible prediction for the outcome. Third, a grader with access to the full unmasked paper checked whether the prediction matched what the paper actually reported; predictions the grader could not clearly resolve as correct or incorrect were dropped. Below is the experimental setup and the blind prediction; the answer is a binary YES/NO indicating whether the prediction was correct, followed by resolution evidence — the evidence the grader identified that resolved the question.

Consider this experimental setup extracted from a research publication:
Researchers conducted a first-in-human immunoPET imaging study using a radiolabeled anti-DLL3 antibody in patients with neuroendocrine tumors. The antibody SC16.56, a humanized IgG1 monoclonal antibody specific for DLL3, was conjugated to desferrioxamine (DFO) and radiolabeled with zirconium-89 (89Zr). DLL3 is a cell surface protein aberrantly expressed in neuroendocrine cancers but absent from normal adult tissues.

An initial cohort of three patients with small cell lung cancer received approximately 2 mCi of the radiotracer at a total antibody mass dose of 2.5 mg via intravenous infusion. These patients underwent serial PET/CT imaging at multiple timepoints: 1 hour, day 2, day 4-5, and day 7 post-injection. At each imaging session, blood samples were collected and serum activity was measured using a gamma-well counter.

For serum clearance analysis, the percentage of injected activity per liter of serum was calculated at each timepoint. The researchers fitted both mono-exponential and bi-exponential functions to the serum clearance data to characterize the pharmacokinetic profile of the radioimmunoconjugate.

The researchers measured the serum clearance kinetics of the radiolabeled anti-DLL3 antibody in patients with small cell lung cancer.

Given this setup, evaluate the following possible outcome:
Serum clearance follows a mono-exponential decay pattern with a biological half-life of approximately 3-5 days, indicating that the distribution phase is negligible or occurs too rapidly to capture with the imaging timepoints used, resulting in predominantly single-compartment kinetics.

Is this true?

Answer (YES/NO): NO